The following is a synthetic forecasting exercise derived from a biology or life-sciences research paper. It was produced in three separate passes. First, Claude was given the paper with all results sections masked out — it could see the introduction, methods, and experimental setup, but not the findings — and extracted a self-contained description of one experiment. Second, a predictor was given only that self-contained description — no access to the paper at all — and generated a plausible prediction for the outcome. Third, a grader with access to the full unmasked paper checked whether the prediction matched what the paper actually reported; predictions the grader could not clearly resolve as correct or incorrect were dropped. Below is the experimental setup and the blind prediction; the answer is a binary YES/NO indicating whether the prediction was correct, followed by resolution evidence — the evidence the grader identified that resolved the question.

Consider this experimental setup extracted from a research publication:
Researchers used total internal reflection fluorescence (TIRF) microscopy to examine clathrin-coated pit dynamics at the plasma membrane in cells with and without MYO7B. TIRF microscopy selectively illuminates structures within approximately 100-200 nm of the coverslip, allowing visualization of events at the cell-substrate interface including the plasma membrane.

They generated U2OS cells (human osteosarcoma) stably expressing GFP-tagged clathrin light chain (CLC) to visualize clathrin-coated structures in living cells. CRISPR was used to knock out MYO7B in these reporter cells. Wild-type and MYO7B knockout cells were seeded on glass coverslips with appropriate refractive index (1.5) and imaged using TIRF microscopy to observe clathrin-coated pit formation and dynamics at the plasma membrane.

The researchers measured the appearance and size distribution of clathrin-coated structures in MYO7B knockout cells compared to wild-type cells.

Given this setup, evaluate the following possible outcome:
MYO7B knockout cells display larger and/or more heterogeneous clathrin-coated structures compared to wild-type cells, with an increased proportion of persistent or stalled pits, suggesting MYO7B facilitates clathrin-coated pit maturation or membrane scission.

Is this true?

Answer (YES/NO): YES